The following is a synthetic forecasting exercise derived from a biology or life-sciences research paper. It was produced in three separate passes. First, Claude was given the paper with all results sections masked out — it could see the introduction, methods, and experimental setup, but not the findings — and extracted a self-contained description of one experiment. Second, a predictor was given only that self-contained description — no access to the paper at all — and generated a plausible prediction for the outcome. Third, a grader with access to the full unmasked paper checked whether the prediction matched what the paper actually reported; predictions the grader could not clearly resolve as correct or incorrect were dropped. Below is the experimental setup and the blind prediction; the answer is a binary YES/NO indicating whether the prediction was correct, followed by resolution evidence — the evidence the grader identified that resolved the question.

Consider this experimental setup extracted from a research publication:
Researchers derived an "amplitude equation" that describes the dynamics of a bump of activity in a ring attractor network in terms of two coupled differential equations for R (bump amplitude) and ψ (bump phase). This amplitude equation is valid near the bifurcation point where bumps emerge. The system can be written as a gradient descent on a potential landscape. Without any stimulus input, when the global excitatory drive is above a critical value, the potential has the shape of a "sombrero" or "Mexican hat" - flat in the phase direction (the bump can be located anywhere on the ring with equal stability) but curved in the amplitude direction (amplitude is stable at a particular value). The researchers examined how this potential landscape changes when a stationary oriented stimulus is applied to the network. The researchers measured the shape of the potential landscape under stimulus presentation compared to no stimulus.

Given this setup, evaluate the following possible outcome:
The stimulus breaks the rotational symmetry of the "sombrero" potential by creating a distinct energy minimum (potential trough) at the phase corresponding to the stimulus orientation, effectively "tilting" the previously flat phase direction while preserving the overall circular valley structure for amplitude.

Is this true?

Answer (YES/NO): YES